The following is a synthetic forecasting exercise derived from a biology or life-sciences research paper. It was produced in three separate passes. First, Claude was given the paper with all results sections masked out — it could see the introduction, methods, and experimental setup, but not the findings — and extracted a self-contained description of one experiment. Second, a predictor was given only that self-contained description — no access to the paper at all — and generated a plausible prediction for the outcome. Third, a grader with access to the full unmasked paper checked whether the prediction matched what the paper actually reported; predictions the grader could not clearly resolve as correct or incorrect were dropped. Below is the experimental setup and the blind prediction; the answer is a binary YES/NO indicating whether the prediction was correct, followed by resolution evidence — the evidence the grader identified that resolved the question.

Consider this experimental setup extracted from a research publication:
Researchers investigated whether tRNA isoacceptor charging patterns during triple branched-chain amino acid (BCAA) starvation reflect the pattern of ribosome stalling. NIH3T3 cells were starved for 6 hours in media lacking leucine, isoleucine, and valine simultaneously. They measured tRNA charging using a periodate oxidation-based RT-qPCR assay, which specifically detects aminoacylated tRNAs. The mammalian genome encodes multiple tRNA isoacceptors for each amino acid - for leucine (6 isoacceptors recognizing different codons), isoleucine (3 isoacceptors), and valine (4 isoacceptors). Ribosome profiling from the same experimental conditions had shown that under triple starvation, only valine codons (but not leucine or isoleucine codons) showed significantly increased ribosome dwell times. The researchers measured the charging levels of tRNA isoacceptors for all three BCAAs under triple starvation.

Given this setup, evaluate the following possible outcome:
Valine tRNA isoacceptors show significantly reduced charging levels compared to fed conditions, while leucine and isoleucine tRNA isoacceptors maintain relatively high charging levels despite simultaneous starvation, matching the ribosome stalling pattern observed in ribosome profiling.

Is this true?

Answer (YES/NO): YES